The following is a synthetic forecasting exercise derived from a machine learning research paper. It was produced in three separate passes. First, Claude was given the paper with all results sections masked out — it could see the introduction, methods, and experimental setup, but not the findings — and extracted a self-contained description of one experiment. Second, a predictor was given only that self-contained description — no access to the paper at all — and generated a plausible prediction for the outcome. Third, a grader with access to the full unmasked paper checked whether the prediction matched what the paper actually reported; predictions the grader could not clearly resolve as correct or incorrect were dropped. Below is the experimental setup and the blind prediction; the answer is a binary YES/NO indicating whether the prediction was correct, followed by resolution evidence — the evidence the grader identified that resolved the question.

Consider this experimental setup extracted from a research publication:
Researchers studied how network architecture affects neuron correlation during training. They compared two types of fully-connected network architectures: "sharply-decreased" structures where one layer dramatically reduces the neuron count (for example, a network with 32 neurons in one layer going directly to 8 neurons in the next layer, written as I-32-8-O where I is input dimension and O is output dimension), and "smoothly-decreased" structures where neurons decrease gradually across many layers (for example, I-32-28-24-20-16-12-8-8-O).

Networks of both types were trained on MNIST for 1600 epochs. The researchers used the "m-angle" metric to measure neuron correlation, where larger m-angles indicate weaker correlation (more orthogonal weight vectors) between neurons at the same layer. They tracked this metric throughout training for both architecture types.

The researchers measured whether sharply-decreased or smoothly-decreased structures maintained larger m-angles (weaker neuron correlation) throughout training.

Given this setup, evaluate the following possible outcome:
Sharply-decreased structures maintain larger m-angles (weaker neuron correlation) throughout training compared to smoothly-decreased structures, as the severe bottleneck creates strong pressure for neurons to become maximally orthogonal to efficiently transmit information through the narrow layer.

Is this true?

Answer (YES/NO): YES